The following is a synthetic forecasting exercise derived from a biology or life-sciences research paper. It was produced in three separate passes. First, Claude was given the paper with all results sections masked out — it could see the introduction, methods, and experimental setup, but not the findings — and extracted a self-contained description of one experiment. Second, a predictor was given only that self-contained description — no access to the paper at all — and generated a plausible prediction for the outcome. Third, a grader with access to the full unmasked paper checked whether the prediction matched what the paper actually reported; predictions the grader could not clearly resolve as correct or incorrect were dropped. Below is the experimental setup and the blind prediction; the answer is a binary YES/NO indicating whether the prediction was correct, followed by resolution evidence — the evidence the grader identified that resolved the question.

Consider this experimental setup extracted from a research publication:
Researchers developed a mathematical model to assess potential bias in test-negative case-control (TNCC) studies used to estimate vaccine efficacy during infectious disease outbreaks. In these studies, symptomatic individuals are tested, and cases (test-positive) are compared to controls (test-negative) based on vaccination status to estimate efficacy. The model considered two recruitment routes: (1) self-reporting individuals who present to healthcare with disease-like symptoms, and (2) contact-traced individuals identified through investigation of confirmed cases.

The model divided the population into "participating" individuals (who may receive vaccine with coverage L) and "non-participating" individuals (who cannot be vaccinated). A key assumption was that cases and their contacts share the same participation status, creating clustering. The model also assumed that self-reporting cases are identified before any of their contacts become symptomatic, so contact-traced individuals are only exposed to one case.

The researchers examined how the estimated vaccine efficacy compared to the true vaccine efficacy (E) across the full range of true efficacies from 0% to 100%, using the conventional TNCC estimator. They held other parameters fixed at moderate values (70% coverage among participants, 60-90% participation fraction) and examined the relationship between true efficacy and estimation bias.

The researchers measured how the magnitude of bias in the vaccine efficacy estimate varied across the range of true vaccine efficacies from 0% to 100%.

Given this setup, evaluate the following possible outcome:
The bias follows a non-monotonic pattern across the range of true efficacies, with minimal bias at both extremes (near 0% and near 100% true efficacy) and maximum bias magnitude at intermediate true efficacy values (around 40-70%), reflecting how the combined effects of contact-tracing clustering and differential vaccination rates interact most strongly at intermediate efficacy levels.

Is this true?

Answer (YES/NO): YES